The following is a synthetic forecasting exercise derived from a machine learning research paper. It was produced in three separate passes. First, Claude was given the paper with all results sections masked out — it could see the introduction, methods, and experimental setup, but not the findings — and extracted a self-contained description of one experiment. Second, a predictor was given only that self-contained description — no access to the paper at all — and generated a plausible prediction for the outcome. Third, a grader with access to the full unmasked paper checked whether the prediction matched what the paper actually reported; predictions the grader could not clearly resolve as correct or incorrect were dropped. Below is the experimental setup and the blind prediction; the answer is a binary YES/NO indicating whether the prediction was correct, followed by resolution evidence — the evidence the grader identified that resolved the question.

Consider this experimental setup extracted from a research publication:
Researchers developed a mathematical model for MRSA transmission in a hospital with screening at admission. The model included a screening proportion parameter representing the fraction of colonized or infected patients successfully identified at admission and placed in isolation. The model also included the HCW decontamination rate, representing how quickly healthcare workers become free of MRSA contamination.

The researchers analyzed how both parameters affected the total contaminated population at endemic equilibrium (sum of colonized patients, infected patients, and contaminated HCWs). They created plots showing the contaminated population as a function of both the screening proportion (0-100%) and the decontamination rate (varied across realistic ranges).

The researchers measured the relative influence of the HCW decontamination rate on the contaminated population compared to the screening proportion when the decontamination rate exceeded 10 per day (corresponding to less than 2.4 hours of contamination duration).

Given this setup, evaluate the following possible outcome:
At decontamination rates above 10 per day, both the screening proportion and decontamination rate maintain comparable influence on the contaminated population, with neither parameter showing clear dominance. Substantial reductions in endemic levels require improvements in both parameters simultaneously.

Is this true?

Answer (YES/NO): NO